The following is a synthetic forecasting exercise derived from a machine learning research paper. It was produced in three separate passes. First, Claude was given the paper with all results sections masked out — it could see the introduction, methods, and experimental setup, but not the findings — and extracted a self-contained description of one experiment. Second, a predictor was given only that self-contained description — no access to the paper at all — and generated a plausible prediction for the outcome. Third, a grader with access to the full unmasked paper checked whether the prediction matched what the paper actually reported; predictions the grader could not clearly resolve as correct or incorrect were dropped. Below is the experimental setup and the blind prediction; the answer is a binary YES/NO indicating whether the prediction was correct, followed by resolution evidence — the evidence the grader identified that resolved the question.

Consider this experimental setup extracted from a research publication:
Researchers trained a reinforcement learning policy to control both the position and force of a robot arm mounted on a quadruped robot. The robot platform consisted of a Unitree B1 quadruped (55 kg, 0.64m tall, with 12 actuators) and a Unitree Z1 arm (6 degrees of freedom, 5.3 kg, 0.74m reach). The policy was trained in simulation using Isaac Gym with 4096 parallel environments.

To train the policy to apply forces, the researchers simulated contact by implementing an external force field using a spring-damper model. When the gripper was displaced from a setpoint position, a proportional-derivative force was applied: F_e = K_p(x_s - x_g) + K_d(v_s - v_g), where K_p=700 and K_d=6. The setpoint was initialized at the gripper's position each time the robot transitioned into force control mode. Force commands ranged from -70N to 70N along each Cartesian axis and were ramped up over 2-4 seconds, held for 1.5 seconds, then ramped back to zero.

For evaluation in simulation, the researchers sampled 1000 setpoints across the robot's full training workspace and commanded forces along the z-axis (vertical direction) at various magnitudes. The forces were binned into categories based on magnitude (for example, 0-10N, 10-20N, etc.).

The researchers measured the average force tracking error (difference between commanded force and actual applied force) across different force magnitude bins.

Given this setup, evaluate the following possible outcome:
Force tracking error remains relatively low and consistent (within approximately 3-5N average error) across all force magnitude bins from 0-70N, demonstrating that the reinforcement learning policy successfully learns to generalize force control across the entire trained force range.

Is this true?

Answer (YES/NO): NO